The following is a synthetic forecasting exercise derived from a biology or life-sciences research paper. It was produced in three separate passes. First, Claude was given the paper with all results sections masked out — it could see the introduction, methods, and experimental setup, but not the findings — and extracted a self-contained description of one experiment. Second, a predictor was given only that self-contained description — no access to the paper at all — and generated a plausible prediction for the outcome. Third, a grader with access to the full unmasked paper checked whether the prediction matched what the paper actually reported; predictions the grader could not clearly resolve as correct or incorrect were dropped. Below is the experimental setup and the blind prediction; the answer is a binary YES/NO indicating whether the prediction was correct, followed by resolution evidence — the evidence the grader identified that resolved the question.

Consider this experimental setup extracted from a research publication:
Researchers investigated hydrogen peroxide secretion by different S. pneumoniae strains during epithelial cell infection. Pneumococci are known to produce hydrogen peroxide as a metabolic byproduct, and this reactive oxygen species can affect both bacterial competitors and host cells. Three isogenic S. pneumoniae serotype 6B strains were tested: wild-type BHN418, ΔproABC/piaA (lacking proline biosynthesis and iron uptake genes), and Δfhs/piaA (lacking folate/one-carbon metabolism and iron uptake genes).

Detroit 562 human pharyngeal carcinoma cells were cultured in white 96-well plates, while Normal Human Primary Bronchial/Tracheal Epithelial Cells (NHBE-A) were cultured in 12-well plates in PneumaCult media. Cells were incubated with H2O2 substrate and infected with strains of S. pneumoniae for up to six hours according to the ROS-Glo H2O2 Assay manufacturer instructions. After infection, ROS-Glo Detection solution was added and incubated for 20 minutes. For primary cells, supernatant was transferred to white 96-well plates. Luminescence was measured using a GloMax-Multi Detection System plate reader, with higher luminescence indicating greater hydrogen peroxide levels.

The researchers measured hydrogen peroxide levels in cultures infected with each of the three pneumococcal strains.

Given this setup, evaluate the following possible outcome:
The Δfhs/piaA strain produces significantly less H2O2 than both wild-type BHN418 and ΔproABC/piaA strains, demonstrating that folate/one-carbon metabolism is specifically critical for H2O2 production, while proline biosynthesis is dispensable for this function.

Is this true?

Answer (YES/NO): NO